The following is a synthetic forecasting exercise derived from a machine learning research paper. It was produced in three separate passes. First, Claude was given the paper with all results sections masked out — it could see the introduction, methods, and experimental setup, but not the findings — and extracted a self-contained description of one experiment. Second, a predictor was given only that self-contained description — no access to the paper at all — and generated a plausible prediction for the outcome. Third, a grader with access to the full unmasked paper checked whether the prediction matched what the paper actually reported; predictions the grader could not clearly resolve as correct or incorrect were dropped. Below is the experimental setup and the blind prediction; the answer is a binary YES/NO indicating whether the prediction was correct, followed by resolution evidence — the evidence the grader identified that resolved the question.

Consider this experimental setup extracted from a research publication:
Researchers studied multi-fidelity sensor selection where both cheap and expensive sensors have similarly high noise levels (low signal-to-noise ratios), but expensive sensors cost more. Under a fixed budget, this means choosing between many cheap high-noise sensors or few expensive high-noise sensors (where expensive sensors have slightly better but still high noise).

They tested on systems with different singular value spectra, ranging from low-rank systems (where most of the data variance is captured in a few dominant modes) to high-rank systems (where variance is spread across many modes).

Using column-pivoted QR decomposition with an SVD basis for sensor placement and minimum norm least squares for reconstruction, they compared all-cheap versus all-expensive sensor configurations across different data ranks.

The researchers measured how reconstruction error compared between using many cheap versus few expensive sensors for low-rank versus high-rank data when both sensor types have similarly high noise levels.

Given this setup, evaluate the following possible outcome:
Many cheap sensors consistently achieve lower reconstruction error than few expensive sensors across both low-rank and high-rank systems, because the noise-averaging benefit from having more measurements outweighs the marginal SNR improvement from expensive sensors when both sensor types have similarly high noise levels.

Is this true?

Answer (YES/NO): NO